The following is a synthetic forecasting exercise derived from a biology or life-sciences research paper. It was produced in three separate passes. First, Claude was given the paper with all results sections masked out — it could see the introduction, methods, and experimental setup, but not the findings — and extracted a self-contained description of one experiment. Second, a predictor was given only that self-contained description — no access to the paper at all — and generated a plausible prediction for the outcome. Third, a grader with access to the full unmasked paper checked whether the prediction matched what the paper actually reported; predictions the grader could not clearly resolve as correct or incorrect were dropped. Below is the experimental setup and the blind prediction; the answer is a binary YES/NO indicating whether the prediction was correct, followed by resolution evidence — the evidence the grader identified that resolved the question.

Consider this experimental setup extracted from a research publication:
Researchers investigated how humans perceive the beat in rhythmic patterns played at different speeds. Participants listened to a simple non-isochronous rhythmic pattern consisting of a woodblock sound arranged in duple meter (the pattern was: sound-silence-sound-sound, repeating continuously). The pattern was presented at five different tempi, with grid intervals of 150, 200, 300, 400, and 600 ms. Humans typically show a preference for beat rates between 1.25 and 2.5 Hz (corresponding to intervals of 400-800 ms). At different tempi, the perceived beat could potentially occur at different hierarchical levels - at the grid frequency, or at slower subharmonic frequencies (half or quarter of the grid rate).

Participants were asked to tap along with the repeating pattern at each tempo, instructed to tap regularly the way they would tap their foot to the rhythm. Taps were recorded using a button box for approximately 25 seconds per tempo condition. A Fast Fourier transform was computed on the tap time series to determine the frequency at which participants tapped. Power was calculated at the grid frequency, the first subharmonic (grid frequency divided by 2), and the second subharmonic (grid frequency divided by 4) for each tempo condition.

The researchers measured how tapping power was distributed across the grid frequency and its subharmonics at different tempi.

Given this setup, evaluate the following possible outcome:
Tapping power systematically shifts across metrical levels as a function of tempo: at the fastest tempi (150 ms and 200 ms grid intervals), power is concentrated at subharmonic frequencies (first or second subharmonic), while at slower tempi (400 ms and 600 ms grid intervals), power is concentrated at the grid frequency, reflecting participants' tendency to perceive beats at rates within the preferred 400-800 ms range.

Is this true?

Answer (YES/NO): YES